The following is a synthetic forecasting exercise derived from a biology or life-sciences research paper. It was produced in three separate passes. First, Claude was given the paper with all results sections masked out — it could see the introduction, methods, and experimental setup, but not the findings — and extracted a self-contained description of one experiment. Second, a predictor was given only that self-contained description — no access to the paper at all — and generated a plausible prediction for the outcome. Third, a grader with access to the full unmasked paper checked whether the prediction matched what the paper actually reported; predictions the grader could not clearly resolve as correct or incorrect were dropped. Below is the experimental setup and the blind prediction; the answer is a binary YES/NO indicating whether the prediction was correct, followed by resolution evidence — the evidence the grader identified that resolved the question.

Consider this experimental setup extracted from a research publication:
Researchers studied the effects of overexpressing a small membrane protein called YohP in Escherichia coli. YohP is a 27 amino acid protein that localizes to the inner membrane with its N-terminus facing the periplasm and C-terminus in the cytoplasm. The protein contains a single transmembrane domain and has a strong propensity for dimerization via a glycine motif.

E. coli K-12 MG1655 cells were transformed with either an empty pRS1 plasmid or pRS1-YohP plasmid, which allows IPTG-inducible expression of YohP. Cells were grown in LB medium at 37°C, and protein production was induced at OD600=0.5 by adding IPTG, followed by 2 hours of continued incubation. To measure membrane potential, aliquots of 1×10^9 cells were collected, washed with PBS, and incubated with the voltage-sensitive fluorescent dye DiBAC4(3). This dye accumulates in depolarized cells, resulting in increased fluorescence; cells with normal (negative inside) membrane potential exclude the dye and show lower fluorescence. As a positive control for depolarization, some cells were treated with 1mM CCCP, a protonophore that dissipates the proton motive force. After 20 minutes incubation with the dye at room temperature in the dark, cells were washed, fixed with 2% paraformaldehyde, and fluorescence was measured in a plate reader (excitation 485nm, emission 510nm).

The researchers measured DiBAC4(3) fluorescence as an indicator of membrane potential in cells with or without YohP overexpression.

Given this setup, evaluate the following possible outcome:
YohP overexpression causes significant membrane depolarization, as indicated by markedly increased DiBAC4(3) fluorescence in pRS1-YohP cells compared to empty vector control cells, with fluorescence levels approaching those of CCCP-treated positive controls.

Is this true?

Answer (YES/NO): NO